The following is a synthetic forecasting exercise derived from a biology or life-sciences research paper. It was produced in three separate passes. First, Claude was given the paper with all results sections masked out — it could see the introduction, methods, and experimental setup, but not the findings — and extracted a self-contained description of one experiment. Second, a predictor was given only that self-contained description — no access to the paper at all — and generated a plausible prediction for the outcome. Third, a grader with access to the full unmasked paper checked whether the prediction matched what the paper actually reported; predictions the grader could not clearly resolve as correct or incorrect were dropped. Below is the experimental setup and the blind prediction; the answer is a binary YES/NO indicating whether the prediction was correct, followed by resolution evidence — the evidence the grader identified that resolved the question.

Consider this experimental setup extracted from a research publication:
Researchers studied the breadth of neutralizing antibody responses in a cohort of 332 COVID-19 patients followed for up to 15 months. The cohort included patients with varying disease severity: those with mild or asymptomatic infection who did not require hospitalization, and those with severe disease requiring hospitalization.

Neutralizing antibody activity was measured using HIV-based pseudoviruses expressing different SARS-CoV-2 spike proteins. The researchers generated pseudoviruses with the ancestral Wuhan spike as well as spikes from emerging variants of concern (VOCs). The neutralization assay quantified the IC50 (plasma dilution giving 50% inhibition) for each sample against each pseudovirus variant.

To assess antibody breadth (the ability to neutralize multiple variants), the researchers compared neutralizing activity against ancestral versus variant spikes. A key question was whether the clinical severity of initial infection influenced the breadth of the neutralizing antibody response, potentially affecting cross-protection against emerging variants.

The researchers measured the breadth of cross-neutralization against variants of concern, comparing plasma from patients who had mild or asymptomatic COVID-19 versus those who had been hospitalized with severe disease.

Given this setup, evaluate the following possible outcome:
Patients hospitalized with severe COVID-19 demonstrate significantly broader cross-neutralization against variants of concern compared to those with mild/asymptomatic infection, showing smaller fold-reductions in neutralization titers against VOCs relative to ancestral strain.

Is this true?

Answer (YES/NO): NO